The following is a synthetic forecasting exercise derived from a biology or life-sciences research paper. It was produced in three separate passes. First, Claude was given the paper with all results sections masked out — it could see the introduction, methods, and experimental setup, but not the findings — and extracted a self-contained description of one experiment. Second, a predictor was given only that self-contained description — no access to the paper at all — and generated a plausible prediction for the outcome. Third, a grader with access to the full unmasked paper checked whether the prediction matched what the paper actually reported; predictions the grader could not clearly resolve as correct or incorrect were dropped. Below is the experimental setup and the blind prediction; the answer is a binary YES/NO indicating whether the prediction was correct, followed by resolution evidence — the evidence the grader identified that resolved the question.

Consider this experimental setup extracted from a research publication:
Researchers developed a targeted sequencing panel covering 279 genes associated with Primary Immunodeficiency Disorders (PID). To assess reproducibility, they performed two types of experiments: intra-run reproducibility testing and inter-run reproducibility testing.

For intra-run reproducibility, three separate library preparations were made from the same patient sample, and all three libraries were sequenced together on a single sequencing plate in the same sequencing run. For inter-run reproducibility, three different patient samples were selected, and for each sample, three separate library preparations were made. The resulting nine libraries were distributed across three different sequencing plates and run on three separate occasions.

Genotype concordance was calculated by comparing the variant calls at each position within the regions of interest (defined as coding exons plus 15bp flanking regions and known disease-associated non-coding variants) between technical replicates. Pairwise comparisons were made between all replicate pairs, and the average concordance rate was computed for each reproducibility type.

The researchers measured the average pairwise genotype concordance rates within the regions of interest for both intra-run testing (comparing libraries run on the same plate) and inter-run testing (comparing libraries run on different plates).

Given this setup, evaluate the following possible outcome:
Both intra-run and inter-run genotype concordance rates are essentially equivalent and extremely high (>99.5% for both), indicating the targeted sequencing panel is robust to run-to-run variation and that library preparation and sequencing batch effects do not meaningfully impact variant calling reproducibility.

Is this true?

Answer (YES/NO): NO